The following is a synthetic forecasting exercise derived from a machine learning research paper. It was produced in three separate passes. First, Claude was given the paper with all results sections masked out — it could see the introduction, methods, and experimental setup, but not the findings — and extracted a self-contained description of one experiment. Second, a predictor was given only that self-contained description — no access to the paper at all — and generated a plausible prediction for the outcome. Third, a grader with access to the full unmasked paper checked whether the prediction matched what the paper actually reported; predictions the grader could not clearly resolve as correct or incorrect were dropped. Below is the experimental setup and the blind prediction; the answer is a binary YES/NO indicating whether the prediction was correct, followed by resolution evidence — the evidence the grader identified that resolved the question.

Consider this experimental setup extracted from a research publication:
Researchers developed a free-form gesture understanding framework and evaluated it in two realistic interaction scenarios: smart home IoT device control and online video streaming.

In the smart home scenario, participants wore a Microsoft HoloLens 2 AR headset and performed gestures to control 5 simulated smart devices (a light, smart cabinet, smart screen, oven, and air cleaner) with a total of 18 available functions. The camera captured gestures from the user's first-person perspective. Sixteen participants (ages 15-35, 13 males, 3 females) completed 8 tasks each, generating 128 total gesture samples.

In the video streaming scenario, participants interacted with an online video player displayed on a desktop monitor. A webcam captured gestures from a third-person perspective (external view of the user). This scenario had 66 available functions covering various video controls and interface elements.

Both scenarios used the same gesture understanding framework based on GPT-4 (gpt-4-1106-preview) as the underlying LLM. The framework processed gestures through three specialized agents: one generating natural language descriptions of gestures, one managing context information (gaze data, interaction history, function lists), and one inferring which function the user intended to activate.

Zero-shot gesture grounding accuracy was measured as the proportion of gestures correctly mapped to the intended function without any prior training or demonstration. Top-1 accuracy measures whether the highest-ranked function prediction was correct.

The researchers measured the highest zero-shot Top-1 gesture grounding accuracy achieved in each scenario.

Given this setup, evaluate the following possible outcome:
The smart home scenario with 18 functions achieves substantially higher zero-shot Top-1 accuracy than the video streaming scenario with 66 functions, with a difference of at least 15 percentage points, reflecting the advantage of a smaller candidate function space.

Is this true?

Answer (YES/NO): NO